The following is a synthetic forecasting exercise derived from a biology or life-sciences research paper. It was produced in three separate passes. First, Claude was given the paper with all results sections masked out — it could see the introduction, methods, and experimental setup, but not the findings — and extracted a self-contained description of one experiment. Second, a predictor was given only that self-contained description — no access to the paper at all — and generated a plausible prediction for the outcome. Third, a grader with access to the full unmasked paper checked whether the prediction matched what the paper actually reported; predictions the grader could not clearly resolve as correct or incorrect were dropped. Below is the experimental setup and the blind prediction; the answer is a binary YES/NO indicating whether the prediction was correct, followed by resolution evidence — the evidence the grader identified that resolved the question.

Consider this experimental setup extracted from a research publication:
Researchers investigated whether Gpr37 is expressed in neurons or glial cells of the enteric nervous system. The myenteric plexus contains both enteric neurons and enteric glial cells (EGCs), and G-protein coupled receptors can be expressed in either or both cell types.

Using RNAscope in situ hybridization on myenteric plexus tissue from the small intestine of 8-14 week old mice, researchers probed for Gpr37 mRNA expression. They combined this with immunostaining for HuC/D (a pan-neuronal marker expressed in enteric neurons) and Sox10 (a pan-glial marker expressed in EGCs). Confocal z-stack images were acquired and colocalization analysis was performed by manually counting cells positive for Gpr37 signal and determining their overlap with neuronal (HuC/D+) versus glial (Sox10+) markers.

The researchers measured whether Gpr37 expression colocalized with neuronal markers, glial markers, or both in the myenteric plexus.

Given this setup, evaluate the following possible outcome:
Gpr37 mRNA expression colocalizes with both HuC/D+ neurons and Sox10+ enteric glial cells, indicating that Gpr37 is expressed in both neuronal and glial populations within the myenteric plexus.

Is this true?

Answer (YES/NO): NO